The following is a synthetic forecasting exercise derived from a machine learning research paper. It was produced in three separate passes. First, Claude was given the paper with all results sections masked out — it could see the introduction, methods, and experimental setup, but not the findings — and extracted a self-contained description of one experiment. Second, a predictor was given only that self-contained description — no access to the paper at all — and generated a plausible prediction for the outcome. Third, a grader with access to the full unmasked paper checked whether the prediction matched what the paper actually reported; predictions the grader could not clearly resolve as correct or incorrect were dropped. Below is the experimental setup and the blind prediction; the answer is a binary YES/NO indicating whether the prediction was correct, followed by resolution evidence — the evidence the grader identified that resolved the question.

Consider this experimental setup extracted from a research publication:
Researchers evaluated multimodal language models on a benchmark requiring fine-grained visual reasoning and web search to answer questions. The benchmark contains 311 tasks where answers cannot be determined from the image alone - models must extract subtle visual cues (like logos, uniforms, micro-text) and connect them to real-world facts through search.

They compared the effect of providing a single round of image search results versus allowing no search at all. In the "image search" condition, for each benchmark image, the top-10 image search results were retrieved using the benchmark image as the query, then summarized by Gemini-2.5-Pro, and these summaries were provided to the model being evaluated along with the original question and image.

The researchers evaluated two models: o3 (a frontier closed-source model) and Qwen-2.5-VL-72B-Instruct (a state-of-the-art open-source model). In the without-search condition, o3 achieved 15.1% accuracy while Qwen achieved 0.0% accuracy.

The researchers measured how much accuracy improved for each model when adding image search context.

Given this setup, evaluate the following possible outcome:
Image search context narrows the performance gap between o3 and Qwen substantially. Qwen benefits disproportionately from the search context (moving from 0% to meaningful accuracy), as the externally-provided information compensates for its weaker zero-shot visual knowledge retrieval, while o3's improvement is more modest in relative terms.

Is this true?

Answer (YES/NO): YES